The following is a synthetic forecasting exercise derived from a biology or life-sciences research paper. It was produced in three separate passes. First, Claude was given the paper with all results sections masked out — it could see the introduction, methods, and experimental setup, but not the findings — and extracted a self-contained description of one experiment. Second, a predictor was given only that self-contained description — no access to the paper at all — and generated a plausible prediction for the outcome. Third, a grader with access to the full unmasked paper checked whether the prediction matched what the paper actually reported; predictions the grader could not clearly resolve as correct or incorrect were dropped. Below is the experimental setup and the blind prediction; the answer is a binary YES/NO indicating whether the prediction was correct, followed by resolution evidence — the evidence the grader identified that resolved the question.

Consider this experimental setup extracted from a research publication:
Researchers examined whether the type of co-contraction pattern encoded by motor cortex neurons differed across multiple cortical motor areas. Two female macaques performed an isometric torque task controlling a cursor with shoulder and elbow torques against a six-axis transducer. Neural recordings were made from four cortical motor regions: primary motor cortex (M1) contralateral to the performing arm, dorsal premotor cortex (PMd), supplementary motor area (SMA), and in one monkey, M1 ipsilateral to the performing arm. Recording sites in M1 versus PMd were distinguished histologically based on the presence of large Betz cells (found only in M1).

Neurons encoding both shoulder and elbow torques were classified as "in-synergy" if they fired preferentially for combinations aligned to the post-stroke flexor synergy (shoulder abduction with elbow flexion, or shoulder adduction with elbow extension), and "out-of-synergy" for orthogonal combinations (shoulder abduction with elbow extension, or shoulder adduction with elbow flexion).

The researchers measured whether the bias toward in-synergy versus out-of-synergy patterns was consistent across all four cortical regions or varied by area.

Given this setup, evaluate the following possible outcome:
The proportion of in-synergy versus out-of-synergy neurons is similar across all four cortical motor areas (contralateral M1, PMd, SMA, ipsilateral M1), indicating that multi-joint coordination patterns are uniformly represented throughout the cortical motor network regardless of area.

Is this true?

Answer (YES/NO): NO